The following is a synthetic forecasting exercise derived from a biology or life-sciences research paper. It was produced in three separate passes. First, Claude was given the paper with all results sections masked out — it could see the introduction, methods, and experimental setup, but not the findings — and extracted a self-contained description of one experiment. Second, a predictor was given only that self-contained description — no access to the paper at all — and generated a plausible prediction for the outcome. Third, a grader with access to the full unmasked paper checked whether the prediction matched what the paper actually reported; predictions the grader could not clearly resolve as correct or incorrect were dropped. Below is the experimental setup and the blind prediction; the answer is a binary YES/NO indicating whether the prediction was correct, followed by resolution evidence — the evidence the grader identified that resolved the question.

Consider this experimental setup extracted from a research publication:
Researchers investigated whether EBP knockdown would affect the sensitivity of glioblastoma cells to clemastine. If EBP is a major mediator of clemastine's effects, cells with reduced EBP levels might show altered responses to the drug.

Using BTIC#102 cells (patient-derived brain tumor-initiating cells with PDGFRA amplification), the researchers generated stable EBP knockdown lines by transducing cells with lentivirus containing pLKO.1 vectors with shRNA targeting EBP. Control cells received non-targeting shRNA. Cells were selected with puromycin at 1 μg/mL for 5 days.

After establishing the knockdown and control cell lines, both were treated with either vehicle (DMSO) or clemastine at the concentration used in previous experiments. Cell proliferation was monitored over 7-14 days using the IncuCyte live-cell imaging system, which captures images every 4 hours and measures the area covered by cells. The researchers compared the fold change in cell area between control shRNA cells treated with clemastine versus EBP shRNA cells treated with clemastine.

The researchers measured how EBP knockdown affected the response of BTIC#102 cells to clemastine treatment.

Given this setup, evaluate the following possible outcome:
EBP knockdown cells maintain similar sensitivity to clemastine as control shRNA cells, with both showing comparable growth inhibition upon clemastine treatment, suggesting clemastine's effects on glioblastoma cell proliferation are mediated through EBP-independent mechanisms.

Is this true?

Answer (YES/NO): NO